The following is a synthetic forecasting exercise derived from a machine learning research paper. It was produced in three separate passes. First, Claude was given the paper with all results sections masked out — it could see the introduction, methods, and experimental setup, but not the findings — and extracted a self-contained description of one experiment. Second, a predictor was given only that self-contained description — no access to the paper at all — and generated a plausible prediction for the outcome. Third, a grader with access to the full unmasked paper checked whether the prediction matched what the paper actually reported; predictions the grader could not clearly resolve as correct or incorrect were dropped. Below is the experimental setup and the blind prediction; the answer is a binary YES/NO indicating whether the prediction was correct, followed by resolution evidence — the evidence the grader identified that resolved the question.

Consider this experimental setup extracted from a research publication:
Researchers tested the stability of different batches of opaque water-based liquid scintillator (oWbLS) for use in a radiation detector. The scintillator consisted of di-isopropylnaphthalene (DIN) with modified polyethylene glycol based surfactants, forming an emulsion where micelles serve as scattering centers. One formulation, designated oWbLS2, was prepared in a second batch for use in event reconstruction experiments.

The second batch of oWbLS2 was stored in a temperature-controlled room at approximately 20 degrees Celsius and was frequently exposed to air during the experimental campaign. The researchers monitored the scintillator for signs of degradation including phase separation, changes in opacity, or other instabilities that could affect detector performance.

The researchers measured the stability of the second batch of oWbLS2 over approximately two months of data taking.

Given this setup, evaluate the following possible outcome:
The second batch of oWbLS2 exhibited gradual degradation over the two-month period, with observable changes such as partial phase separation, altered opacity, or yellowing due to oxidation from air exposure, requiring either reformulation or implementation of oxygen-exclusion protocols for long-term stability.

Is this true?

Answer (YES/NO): NO